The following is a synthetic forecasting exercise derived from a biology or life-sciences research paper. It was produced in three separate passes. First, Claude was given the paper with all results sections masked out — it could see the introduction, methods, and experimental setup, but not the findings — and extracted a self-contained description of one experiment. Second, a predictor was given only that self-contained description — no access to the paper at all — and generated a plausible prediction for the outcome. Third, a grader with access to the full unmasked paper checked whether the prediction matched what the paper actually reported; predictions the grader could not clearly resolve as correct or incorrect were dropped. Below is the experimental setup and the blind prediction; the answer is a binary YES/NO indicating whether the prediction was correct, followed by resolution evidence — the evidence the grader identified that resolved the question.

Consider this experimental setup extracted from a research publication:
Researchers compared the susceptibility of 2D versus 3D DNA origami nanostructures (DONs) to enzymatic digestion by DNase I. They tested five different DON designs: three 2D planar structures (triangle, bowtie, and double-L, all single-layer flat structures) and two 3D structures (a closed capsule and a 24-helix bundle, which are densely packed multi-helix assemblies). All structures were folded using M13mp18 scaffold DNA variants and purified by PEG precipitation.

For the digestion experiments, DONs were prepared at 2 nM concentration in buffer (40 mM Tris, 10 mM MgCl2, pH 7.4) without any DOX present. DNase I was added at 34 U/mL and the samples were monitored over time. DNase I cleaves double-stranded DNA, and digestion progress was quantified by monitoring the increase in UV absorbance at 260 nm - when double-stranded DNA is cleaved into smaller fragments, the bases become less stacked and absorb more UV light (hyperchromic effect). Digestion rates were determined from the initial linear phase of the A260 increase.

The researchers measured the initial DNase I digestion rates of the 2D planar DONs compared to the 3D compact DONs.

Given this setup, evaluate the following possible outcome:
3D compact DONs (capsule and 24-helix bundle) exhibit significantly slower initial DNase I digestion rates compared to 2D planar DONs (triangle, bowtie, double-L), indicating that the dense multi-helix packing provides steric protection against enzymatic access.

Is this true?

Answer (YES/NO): YES